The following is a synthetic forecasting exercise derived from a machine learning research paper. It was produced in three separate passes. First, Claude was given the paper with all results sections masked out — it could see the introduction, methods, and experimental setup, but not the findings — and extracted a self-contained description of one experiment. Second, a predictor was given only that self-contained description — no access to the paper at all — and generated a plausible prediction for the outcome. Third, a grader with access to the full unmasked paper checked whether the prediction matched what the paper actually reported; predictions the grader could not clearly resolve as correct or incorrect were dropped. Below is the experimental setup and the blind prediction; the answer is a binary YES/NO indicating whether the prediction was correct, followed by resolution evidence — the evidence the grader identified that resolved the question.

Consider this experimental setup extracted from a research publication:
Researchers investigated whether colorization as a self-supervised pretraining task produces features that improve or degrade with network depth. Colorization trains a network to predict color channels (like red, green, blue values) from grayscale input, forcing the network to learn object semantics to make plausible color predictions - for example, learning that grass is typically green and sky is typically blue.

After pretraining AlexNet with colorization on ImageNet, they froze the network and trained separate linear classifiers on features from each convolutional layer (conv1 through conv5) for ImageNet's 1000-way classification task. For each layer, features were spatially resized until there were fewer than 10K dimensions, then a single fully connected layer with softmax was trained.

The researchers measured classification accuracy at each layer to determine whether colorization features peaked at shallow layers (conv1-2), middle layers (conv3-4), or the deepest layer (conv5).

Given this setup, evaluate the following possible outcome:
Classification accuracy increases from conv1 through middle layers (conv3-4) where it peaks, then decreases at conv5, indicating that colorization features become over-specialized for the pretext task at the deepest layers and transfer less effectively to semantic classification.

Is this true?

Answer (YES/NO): YES